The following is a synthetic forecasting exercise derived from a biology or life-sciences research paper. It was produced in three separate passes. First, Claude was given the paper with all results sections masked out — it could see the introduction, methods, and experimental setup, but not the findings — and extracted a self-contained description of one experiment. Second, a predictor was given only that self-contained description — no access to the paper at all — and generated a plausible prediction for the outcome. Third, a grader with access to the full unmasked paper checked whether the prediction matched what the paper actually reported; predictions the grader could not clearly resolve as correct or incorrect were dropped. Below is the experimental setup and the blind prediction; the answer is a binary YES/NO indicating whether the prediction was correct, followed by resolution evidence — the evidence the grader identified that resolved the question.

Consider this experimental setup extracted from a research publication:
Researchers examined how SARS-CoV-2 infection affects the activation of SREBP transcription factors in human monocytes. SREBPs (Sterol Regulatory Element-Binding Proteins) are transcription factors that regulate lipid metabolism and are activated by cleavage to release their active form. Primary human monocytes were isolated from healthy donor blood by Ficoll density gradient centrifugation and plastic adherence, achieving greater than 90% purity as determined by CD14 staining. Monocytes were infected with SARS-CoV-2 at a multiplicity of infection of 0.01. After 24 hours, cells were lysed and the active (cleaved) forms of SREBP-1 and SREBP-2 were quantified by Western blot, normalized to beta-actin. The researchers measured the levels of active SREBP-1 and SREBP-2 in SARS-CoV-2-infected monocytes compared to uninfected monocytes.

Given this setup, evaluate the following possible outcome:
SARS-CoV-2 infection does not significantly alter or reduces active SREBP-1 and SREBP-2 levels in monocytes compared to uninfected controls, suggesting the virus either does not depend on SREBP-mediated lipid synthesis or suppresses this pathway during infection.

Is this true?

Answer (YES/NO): NO